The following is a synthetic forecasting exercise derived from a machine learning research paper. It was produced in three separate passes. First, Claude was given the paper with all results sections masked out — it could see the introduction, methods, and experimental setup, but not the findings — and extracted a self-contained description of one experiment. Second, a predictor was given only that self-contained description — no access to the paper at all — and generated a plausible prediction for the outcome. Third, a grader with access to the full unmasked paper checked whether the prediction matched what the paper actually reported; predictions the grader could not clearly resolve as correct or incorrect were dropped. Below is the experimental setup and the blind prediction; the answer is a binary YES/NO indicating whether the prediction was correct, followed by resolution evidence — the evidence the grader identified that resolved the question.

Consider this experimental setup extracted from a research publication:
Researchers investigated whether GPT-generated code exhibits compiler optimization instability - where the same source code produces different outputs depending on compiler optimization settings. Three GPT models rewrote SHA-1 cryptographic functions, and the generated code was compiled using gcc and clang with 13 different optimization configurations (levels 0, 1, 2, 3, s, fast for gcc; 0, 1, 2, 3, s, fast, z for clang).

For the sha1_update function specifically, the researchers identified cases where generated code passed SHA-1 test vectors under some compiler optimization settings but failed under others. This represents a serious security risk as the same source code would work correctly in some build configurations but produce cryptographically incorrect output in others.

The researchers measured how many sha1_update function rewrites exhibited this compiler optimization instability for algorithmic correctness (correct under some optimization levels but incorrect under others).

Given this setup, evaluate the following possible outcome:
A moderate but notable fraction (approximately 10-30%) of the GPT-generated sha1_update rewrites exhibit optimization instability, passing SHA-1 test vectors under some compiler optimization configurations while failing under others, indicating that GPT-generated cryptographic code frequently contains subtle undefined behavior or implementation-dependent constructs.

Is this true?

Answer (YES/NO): NO